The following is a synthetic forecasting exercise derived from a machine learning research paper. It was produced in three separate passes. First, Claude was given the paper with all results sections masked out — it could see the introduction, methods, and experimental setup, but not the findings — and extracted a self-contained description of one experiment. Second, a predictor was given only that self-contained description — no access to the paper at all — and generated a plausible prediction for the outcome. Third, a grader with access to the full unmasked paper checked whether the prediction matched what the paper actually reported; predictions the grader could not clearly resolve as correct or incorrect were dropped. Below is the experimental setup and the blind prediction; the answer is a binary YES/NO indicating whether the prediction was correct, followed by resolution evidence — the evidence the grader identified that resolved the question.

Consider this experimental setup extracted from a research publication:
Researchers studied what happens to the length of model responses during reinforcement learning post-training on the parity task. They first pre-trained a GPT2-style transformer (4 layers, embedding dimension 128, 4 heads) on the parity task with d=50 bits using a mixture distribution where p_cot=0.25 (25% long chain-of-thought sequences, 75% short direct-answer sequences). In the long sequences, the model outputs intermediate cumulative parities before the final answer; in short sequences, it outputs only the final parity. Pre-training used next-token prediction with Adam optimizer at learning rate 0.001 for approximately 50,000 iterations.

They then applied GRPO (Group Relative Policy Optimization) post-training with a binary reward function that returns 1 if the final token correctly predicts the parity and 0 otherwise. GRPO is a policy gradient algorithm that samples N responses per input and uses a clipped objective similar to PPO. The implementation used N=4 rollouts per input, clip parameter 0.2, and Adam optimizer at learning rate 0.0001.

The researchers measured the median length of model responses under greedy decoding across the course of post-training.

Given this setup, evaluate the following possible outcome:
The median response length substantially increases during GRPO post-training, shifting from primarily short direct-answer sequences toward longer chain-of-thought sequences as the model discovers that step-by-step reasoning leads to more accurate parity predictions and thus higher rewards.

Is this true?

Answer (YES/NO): YES